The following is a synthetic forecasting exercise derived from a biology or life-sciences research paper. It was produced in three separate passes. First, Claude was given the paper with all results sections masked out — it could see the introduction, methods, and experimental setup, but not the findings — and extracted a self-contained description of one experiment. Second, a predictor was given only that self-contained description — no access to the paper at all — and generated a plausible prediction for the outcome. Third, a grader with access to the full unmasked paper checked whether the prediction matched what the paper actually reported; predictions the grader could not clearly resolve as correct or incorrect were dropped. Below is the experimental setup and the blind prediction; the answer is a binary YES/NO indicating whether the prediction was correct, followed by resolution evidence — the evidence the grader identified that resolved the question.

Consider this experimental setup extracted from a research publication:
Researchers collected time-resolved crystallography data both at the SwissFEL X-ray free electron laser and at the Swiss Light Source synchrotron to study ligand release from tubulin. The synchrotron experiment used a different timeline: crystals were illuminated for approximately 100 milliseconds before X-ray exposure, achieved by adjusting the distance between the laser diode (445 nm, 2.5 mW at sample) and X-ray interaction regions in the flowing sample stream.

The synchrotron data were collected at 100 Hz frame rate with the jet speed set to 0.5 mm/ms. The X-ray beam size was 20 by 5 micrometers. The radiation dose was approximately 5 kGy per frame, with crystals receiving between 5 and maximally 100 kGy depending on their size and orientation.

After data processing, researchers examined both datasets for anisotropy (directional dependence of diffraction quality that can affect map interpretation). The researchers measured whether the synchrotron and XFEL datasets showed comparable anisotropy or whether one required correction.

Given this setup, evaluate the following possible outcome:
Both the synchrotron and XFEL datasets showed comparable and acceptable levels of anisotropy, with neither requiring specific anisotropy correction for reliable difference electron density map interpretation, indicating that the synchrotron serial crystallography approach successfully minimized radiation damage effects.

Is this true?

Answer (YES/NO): NO